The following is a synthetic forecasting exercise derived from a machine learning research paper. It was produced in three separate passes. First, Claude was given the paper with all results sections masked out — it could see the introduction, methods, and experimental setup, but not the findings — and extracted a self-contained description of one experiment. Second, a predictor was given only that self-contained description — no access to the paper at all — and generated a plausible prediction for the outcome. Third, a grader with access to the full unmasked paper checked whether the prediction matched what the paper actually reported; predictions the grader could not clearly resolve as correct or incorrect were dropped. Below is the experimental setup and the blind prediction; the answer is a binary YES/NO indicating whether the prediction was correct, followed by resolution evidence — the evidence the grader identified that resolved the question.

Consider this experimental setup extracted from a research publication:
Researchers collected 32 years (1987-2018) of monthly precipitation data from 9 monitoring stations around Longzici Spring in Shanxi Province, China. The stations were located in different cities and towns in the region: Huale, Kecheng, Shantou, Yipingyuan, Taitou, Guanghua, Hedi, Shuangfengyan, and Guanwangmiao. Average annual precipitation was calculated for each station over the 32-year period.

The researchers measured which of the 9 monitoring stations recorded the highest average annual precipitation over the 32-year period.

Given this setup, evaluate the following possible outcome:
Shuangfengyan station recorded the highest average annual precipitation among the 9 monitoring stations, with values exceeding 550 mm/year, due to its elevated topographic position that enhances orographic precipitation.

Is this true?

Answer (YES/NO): NO